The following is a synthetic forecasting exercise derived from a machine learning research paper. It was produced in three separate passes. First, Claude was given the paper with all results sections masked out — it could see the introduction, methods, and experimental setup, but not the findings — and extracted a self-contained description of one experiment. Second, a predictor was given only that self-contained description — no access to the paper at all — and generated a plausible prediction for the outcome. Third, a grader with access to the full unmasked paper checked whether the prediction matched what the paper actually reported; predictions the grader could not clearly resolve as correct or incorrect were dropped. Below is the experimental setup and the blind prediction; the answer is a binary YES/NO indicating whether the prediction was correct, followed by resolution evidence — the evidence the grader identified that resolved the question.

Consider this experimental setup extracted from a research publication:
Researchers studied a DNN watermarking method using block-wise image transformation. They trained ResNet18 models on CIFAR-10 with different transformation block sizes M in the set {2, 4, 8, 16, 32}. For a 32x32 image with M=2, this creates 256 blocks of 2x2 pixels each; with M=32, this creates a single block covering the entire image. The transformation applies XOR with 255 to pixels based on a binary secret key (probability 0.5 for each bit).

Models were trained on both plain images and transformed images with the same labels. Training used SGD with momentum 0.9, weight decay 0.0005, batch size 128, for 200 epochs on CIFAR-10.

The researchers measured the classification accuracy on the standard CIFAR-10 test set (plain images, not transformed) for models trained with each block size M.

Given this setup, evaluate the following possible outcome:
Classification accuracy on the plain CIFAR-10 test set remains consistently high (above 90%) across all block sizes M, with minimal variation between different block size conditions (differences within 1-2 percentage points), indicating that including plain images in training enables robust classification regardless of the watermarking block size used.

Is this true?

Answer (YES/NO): YES